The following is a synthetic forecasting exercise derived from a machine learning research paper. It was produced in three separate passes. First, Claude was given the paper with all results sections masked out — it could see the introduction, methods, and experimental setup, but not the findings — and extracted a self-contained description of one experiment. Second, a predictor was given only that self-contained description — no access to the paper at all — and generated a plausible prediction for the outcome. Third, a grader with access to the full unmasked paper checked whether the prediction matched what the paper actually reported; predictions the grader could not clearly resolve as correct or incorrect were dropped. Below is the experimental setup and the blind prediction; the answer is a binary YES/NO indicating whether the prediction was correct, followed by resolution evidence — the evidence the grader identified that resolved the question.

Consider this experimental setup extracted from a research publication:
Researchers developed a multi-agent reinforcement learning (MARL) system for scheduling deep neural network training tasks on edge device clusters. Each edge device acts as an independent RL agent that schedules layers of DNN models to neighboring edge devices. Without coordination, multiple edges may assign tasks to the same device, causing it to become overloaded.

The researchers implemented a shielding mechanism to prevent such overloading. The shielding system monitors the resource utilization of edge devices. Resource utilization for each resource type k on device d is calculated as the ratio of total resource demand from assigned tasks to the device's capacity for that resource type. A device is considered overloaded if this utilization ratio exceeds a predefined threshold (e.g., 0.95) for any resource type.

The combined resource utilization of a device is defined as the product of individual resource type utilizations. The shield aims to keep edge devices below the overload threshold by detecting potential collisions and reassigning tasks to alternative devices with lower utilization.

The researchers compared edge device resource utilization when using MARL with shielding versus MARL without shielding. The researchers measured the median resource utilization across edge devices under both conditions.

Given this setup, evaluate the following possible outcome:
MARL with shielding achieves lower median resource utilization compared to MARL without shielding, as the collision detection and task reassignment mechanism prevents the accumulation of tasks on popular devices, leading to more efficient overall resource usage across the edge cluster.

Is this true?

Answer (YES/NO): YES